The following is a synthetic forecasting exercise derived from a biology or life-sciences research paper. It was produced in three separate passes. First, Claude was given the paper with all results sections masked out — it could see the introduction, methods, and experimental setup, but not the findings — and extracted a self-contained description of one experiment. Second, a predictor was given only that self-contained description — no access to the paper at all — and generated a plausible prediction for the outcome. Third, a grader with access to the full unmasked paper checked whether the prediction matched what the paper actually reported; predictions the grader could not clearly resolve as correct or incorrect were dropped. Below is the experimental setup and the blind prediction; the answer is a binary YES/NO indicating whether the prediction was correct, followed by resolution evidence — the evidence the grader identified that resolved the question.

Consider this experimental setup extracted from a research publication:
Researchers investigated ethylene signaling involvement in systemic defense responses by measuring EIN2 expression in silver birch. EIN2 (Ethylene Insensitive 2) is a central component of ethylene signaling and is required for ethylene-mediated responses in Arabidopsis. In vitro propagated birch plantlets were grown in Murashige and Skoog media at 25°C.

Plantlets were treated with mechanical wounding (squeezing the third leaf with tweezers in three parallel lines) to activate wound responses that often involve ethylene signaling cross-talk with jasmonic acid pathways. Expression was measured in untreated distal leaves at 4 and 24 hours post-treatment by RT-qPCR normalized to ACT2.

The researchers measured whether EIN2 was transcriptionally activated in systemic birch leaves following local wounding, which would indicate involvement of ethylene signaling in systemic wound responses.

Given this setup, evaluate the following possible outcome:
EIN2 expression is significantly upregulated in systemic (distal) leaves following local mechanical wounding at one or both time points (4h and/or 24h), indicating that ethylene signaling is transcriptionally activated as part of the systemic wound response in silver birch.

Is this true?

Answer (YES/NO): YES